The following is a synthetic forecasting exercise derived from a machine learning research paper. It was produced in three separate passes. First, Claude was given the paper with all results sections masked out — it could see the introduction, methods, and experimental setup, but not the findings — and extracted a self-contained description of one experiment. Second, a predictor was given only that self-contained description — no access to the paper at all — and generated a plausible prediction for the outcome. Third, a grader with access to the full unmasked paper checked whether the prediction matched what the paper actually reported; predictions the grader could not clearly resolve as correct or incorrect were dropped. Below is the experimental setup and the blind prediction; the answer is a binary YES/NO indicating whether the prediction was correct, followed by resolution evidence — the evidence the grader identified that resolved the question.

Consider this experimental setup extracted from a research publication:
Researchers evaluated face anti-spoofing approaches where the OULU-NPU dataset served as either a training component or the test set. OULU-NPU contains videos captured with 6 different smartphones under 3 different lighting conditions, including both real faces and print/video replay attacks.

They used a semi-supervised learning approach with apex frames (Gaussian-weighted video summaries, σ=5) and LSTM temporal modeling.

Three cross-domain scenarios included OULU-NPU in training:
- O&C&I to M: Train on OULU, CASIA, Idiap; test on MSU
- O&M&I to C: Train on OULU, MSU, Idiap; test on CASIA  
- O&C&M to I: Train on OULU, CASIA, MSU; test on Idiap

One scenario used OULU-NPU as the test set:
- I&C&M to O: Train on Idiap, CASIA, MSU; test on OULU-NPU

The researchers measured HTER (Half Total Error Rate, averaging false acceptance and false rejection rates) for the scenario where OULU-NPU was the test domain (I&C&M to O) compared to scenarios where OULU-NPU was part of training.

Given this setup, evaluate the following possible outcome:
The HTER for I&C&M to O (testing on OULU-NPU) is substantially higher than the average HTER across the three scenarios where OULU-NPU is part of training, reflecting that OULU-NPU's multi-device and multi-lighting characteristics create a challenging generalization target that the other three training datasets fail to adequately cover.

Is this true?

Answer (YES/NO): YES